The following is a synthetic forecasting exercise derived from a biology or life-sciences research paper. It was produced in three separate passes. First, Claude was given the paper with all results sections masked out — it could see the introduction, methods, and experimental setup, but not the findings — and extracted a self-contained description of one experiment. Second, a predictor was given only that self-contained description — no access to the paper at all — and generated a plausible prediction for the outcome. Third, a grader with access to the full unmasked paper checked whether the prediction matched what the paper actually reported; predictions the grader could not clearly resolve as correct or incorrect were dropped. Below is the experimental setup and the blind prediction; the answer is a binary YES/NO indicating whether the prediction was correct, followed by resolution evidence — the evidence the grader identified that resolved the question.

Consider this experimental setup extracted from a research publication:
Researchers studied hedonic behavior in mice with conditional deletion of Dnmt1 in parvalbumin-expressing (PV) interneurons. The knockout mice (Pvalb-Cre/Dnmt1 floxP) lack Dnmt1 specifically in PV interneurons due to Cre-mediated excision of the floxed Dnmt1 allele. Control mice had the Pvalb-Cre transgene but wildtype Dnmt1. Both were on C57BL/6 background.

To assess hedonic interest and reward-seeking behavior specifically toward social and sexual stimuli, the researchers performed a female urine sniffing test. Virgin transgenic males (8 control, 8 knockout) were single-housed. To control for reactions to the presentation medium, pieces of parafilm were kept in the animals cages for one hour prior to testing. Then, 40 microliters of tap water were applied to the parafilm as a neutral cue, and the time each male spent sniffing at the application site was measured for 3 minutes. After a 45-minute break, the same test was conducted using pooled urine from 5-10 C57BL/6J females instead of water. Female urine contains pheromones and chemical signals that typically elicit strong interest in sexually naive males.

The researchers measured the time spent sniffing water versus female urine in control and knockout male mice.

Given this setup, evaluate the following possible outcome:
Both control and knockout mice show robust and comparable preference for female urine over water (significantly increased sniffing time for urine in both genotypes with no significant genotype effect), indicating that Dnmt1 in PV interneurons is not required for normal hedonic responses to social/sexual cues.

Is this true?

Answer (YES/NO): NO